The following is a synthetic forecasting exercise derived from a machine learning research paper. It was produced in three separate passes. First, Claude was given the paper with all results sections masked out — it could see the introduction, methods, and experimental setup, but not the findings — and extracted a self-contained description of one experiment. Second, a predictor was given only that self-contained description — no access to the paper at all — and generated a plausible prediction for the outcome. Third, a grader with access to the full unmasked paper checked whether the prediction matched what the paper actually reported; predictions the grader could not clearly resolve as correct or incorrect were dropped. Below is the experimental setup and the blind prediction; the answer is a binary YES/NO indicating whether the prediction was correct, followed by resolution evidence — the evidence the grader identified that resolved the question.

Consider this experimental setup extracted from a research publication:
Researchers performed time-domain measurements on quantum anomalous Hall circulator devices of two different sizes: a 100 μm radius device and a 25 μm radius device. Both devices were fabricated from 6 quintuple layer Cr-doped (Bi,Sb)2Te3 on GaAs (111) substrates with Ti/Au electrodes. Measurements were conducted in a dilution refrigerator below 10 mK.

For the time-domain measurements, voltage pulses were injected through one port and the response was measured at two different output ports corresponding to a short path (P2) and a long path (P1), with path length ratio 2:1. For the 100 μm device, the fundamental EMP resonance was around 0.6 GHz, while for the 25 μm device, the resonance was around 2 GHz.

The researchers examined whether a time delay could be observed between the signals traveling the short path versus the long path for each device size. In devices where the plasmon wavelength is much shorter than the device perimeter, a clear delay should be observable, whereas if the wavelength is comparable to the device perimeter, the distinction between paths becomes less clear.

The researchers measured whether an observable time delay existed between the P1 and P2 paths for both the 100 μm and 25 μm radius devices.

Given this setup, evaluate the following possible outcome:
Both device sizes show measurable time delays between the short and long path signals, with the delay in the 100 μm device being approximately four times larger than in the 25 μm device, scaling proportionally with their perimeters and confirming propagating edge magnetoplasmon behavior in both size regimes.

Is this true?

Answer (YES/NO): NO